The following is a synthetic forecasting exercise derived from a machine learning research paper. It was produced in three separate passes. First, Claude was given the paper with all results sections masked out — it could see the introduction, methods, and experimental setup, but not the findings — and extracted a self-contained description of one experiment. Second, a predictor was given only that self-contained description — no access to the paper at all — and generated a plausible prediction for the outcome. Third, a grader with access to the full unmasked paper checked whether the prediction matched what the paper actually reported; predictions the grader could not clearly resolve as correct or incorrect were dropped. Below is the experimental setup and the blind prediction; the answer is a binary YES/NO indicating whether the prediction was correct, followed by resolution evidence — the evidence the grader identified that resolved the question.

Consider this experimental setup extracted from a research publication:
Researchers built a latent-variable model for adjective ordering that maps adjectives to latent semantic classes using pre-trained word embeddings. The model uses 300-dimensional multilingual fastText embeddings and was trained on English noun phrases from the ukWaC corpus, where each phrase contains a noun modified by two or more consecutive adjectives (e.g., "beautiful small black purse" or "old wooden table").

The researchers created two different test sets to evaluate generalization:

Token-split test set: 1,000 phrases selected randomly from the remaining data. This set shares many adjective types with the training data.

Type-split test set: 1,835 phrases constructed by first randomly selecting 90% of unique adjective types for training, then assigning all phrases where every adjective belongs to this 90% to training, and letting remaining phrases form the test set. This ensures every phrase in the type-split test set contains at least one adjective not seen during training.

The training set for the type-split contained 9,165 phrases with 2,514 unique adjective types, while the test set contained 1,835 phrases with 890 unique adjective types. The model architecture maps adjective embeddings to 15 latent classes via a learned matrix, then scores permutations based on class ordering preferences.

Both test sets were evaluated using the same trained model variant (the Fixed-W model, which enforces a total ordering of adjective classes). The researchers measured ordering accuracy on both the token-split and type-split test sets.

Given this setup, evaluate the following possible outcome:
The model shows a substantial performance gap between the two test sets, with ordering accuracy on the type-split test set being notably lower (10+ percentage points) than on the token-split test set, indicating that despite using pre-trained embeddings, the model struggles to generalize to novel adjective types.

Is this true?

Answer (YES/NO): NO